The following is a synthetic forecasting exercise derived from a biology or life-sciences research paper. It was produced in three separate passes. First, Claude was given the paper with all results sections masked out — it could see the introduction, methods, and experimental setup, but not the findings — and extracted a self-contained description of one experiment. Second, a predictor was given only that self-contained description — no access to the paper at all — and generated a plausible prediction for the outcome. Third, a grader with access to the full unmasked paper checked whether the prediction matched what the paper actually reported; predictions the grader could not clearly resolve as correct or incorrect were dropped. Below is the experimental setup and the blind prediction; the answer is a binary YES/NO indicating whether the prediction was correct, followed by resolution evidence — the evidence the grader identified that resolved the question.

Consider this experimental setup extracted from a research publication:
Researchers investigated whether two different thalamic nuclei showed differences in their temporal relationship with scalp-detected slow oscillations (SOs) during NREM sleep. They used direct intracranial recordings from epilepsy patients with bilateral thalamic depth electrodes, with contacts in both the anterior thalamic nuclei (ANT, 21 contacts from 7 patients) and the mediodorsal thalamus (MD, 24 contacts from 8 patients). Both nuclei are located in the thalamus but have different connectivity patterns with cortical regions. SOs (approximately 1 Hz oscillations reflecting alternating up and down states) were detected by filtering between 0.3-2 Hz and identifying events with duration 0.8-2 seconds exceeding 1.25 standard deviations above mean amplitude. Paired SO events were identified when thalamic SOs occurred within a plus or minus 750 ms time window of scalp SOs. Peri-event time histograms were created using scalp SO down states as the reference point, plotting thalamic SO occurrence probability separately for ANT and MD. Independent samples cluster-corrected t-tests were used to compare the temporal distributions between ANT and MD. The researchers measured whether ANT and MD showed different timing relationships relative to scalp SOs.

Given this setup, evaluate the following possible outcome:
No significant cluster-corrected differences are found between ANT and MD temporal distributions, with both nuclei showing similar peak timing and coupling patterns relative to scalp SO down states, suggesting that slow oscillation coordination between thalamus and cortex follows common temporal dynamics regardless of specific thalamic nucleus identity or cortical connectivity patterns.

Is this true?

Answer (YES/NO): NO